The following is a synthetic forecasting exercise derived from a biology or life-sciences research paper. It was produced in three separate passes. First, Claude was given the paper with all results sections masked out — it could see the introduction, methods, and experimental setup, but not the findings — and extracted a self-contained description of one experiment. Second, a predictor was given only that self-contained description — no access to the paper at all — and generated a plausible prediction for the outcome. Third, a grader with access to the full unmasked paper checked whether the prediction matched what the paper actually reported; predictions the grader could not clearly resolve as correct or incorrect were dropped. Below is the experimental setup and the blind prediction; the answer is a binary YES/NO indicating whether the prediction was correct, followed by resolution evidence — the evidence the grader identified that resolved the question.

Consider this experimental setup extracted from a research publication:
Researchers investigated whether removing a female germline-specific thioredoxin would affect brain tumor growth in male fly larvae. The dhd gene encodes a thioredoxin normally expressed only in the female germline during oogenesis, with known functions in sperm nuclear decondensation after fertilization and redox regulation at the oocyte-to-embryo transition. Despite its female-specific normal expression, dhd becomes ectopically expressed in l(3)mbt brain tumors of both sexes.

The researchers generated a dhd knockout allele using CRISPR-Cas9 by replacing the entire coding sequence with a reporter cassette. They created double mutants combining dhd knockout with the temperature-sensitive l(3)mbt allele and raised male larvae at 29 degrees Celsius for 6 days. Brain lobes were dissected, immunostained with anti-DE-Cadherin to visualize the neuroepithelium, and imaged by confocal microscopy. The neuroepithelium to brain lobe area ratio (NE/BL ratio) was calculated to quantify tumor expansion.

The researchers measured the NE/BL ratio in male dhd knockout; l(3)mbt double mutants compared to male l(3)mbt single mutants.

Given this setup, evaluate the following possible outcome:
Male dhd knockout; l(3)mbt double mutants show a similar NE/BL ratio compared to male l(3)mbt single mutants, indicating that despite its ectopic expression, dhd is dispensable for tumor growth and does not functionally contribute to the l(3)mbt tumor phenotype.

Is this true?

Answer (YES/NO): NO